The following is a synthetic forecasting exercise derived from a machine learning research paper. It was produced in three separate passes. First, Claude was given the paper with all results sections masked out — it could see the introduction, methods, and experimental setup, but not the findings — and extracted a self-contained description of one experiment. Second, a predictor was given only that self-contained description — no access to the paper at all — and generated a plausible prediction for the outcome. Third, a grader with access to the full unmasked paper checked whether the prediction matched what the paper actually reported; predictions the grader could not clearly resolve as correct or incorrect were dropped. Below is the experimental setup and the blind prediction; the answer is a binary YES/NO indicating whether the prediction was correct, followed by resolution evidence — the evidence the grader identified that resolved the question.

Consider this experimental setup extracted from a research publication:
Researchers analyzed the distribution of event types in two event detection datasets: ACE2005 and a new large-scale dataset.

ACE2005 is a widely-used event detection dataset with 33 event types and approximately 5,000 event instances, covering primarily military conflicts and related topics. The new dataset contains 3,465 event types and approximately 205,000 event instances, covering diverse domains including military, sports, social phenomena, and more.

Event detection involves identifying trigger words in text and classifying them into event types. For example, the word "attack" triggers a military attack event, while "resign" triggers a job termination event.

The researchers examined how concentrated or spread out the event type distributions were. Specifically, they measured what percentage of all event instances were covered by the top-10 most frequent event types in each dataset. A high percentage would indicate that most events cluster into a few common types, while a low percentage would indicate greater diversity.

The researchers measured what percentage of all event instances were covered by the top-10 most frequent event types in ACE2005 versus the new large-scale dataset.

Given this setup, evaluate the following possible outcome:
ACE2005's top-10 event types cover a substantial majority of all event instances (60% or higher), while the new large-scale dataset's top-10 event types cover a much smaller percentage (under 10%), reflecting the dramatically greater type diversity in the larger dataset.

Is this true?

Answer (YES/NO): YES